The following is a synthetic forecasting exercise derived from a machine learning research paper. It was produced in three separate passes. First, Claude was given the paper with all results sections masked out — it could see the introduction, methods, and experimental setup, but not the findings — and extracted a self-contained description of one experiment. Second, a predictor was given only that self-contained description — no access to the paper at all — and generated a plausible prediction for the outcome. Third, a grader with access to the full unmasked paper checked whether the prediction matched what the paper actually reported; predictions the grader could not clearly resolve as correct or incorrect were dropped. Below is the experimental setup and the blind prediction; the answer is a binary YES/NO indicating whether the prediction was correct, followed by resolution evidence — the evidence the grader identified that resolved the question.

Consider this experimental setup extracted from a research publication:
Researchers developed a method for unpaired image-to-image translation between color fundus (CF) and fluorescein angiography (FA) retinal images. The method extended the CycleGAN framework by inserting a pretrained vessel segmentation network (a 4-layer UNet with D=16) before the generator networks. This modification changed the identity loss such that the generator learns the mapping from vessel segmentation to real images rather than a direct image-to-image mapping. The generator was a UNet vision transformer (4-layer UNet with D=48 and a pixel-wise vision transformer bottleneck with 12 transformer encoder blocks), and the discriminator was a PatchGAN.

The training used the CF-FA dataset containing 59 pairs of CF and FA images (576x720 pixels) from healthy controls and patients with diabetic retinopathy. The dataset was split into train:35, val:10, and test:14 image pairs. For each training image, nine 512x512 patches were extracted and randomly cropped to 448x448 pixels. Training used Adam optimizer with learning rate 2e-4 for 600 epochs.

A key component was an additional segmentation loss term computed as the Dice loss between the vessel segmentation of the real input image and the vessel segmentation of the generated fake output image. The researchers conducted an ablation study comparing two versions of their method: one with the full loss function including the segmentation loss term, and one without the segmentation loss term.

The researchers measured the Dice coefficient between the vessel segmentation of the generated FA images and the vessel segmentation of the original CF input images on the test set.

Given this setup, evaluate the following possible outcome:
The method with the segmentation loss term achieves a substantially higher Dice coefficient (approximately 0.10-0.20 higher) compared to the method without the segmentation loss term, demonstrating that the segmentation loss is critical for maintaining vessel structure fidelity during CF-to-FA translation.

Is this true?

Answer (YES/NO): YES